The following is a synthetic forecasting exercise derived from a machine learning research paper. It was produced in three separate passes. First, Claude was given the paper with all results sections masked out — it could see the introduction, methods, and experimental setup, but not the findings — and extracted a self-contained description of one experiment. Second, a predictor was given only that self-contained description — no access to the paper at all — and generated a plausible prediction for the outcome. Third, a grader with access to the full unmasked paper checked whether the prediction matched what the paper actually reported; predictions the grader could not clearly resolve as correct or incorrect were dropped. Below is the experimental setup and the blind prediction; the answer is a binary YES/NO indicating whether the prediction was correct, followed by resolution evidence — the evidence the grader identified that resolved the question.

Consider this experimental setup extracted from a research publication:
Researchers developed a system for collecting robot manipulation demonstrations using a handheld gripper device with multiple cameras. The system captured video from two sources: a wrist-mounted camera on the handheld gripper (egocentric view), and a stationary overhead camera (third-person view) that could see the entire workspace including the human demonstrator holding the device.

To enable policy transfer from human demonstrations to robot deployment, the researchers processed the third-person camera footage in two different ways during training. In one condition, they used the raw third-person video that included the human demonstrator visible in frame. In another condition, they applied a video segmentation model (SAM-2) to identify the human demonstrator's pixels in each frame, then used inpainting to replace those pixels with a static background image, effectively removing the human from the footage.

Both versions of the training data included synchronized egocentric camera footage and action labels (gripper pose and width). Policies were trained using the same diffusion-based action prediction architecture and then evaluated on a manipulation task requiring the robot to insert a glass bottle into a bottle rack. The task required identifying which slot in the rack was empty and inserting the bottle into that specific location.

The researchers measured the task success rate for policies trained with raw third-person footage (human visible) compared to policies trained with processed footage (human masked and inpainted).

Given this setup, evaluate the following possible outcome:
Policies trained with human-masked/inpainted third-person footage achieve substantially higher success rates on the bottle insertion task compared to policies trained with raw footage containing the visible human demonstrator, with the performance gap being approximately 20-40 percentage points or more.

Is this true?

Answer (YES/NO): YES